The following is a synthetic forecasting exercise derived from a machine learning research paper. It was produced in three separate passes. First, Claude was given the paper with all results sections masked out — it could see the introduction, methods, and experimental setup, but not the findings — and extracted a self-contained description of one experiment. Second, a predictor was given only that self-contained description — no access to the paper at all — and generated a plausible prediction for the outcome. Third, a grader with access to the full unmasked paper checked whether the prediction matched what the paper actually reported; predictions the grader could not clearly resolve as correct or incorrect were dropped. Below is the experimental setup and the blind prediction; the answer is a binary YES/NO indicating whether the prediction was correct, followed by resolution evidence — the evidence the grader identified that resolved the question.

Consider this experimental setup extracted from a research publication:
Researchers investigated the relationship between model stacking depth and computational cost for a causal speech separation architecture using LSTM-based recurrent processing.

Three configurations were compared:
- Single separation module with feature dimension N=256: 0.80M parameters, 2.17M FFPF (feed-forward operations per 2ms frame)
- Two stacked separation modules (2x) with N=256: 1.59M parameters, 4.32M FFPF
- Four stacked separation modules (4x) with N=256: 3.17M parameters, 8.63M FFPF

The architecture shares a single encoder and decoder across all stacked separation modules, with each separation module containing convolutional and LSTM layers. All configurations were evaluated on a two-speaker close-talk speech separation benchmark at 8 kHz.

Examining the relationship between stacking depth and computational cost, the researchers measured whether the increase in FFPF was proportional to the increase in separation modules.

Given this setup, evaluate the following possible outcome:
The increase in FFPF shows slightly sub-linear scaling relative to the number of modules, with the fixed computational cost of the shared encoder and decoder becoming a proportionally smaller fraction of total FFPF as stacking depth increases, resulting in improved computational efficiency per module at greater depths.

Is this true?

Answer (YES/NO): NO